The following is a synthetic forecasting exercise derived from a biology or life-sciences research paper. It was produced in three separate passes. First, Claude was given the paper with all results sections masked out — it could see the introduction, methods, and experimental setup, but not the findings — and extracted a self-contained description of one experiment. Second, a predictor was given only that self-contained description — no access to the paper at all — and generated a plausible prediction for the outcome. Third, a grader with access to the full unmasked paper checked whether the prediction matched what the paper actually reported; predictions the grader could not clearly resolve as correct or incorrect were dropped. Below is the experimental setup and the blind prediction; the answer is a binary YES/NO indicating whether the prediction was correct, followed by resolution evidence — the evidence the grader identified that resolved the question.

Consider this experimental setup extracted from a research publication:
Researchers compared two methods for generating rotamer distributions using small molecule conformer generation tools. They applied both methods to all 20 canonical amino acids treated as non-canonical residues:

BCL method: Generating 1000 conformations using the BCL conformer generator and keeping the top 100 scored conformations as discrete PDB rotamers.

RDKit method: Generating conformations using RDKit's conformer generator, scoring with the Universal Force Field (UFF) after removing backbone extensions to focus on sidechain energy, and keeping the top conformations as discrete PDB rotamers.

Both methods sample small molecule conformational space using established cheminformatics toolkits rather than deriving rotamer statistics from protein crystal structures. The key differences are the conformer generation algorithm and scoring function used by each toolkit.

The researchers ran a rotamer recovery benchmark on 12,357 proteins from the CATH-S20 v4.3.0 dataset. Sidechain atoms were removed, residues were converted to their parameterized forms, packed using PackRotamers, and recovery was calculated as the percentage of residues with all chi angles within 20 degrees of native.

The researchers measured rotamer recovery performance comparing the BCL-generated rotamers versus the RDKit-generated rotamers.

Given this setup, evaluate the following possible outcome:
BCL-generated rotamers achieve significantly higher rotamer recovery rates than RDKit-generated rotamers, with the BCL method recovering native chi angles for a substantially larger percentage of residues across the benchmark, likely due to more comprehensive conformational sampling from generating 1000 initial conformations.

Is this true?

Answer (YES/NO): NO